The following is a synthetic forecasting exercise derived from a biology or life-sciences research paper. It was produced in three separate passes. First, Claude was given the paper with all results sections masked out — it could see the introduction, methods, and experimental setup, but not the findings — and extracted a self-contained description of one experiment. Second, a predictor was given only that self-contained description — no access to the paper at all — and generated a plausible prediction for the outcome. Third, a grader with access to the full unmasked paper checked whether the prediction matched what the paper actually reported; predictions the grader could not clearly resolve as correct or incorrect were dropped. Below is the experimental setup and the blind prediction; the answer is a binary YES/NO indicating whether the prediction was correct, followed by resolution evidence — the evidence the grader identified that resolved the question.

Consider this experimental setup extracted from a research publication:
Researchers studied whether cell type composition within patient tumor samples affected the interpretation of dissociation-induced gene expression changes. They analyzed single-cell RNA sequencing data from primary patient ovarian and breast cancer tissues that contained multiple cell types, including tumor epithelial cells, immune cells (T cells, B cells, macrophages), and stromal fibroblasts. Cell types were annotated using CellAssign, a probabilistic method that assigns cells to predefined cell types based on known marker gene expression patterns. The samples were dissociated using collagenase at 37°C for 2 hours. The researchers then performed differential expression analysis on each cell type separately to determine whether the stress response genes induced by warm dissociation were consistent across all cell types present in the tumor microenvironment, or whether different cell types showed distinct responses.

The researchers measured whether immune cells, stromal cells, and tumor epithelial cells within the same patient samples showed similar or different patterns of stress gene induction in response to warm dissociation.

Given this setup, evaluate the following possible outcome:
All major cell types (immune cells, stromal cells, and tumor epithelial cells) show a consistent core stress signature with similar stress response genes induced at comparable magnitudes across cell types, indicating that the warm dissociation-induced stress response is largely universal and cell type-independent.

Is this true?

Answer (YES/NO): NO